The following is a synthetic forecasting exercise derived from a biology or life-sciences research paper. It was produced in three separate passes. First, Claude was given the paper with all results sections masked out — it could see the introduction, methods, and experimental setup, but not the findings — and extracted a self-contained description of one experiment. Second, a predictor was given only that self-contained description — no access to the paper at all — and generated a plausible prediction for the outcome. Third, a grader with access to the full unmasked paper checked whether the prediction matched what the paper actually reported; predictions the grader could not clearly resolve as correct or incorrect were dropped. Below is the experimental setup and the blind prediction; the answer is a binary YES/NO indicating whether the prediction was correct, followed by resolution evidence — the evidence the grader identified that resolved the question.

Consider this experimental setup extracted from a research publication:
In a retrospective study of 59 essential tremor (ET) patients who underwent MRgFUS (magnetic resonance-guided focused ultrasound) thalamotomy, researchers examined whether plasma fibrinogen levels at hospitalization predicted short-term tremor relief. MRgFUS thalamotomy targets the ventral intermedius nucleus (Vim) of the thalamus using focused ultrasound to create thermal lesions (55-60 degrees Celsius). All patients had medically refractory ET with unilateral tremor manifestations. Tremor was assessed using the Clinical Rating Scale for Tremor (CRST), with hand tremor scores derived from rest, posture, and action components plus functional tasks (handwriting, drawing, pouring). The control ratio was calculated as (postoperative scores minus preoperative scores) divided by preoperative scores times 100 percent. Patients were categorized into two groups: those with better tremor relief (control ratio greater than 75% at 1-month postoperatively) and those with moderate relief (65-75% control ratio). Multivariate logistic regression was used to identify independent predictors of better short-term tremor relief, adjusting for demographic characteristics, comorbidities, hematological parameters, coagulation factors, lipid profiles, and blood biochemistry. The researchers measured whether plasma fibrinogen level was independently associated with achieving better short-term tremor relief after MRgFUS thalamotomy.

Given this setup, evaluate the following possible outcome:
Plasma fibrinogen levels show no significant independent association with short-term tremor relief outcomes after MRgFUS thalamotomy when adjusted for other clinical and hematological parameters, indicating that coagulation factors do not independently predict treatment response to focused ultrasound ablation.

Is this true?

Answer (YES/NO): NO